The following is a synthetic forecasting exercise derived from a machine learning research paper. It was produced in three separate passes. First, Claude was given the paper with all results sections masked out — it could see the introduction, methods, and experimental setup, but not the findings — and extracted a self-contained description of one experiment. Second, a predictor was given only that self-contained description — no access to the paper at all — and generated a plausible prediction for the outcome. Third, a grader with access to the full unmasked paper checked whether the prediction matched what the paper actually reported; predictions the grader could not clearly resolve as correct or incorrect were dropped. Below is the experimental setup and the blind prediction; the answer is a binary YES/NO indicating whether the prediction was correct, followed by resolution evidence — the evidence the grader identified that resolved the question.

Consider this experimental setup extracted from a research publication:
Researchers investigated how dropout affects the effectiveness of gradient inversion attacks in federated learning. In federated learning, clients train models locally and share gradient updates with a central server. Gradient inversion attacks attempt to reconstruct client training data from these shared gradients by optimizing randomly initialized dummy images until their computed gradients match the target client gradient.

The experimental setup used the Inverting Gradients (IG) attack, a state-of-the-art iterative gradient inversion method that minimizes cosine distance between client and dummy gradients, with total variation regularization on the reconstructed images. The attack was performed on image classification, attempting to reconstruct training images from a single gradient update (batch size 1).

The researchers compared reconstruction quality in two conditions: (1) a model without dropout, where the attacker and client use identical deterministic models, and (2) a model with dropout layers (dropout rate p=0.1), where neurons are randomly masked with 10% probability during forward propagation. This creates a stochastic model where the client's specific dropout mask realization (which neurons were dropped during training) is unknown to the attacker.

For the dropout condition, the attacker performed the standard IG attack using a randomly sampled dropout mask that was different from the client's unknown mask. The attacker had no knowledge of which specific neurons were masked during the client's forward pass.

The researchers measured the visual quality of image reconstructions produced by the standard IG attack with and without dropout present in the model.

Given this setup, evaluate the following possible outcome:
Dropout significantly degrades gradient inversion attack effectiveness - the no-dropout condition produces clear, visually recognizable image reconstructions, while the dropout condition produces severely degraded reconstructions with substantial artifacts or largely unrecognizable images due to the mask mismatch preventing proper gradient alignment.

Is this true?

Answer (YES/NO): YES